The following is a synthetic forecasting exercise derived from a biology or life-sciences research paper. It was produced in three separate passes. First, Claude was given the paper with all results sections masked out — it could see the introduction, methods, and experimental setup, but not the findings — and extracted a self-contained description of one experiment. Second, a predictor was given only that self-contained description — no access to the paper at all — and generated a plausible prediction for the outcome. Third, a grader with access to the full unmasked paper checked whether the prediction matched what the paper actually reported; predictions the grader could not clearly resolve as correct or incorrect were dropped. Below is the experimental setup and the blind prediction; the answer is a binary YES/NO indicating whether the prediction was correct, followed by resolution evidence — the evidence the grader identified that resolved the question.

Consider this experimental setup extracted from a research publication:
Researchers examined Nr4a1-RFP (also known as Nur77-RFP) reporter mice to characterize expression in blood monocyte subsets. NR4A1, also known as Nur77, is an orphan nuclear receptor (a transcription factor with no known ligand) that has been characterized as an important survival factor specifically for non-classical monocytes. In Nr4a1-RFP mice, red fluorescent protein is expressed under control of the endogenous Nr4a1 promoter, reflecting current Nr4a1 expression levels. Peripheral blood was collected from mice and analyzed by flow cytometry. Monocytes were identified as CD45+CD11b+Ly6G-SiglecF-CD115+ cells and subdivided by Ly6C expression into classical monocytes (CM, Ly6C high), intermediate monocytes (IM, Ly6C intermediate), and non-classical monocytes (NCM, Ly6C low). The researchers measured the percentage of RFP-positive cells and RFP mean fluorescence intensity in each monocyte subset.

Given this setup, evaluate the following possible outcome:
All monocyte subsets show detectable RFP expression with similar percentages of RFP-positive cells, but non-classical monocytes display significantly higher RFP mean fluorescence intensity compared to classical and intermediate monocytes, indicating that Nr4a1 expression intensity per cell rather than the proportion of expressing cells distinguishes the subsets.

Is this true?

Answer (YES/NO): NO